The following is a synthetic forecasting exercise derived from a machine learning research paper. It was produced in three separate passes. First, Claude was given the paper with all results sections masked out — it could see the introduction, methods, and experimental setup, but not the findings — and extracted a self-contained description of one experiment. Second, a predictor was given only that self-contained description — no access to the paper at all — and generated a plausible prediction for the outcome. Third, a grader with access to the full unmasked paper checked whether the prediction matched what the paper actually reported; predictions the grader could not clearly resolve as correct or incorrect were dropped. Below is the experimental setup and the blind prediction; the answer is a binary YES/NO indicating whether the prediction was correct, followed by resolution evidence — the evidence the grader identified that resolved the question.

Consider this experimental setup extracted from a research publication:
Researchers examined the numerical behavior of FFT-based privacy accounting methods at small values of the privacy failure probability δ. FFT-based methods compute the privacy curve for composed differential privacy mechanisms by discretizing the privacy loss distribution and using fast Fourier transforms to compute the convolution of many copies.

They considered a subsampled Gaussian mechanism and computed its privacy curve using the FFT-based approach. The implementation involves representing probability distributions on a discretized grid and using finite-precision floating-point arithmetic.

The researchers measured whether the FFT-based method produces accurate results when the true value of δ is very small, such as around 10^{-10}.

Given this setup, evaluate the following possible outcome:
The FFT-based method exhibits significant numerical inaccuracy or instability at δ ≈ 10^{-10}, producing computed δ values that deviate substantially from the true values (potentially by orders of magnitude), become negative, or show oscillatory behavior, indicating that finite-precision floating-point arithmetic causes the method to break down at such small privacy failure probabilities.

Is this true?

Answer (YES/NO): YES